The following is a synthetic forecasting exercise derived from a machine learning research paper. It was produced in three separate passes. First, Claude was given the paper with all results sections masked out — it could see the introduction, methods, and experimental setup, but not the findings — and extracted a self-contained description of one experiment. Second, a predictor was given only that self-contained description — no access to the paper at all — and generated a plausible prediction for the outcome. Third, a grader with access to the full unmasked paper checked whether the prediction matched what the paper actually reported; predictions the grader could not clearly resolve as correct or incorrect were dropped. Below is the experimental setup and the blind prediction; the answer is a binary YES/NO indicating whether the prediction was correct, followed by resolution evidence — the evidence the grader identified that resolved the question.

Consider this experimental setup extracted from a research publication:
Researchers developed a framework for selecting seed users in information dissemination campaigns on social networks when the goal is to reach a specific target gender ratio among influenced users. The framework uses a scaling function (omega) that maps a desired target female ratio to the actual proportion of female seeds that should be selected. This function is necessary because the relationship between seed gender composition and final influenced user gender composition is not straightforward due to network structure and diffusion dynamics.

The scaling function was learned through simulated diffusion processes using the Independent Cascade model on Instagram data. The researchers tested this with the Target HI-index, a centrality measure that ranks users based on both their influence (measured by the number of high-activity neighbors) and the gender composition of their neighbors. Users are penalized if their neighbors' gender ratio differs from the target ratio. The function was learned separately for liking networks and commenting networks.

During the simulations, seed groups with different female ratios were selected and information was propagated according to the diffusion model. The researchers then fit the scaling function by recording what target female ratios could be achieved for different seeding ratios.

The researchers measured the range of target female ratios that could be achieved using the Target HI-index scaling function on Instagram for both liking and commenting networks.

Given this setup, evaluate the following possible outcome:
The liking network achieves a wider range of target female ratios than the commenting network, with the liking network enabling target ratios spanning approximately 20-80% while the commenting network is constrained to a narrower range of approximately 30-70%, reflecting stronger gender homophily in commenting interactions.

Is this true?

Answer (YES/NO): NO